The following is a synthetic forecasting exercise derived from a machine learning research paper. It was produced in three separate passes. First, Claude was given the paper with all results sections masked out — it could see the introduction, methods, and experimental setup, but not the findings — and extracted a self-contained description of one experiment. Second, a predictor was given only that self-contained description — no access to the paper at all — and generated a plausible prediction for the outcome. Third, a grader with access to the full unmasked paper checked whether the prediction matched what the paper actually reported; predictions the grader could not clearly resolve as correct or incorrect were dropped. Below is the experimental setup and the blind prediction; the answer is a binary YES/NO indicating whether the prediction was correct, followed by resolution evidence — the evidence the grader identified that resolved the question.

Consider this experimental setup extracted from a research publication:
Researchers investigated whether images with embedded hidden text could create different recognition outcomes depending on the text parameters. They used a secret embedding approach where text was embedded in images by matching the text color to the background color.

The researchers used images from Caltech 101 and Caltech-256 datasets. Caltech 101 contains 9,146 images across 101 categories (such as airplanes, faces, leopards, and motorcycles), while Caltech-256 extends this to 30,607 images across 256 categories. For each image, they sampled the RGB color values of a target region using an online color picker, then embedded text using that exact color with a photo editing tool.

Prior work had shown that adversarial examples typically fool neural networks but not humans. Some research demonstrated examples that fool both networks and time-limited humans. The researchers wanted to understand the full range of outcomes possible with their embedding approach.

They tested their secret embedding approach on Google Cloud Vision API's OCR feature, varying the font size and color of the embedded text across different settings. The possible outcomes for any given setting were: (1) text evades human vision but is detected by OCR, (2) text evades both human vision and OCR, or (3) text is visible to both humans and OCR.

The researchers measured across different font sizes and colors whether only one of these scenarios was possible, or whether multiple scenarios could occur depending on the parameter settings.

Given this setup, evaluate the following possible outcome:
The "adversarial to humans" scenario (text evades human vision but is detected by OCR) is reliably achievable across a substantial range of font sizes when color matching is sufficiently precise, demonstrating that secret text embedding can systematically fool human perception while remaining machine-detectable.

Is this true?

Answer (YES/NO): NO